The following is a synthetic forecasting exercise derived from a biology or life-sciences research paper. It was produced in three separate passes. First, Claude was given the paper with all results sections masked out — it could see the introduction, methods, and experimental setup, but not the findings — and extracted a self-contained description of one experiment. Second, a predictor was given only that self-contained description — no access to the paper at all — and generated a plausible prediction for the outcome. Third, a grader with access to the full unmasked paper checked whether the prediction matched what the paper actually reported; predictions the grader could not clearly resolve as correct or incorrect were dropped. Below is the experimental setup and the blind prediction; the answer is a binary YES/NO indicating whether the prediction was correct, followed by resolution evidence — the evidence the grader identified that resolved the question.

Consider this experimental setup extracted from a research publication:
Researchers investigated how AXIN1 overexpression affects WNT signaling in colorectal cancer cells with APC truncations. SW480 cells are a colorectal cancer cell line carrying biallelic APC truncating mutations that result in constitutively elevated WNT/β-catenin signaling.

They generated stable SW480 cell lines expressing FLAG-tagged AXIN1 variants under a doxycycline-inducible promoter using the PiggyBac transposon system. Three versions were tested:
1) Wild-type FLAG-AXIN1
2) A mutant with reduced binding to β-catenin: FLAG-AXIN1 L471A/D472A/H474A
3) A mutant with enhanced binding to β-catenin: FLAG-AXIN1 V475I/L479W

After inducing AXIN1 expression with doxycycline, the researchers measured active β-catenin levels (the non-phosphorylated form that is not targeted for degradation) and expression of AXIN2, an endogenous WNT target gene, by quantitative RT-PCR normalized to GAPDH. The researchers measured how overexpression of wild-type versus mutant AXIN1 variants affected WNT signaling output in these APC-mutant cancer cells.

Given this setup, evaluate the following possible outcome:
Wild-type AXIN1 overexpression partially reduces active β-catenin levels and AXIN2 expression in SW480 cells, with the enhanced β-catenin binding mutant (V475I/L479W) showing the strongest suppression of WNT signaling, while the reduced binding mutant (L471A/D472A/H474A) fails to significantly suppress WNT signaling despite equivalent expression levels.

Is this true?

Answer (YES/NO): NO